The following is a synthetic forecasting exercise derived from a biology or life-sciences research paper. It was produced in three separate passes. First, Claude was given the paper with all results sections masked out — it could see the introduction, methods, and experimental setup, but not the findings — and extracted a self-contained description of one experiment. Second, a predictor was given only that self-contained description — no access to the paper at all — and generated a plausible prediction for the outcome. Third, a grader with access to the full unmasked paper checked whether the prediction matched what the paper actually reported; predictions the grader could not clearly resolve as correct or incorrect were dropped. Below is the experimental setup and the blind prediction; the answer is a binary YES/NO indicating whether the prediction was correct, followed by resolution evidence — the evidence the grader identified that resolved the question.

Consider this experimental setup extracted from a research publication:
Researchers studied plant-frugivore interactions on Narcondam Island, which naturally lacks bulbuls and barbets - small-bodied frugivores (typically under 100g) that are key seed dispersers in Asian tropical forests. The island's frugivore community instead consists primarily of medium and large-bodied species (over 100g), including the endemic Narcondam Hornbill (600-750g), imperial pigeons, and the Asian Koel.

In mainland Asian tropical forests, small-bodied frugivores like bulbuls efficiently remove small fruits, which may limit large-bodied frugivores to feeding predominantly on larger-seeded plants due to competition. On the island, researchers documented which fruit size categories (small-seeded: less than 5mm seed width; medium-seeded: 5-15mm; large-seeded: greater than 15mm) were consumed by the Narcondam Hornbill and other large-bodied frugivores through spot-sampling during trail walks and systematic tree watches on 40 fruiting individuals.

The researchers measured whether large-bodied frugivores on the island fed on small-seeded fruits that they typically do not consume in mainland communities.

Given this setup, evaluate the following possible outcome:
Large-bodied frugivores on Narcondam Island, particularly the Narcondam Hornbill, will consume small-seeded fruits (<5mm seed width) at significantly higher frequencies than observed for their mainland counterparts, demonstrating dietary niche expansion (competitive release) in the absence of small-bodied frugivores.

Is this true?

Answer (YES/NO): YES